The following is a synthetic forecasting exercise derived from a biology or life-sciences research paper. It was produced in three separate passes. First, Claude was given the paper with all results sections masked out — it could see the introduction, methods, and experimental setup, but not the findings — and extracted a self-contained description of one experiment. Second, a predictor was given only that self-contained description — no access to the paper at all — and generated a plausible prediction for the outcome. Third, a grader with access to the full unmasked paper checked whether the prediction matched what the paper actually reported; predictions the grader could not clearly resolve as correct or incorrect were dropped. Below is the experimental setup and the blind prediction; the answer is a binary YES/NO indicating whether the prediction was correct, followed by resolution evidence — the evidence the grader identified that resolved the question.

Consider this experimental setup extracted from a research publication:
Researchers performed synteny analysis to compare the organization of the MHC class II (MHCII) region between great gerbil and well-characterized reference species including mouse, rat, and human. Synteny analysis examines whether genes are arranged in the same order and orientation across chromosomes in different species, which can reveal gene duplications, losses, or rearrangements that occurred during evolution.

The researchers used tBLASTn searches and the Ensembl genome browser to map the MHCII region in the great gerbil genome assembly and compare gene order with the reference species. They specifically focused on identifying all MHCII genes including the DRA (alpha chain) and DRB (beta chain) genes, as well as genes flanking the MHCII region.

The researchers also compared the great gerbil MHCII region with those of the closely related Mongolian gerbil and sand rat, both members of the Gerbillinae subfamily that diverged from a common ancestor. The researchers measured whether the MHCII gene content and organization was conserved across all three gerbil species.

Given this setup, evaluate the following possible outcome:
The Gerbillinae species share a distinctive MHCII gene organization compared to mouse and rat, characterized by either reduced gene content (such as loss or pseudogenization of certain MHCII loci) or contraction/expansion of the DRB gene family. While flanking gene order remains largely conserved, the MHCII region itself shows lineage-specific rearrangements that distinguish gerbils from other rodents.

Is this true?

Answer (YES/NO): NO